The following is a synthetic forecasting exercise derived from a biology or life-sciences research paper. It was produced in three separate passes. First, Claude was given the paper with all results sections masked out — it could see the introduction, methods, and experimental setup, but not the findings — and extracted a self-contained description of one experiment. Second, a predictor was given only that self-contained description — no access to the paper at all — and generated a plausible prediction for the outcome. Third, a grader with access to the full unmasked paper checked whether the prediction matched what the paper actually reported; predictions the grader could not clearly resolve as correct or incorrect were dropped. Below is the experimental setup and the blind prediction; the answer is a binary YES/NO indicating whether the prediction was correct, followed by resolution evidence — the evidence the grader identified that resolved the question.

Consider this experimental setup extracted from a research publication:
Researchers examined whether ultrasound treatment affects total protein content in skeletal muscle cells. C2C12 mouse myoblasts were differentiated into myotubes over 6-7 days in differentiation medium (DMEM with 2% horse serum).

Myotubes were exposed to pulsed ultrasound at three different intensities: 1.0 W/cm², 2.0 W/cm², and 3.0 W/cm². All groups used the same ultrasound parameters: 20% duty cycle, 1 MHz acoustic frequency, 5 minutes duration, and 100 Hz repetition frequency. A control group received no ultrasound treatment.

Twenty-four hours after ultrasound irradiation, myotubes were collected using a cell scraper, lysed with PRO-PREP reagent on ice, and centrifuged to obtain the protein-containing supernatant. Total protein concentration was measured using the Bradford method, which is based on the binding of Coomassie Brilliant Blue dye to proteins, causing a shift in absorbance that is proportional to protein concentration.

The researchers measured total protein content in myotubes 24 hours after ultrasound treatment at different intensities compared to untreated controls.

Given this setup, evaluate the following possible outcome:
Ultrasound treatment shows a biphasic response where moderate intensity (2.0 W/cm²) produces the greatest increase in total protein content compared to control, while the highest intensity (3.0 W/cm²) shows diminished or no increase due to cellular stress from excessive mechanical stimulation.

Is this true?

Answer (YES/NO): NO